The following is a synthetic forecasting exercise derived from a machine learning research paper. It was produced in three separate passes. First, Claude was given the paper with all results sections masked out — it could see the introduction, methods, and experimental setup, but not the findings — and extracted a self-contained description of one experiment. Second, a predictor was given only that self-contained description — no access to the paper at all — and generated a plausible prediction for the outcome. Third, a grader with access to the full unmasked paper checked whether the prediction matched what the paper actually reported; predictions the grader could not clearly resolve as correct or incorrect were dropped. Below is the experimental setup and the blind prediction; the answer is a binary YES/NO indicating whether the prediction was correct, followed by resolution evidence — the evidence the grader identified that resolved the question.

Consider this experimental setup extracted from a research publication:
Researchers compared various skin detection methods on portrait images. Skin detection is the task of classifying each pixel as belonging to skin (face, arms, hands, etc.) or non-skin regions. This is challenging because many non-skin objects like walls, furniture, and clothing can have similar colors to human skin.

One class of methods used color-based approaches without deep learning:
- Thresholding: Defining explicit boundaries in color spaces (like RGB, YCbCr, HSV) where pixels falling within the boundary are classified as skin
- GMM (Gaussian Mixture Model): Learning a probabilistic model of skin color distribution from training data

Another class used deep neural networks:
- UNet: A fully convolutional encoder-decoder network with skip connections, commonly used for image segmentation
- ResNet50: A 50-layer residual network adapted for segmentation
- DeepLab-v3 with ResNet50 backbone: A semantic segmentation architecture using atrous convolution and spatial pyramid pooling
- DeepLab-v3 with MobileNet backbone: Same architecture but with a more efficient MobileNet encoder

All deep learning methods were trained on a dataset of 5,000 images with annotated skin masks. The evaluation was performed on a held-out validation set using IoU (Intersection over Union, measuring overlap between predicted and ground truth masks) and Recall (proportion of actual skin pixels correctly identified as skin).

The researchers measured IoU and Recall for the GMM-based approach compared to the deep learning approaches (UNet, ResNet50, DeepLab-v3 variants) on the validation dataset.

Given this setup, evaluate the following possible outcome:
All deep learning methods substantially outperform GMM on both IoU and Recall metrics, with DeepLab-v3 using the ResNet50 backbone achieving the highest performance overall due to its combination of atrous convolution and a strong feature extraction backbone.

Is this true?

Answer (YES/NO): NO